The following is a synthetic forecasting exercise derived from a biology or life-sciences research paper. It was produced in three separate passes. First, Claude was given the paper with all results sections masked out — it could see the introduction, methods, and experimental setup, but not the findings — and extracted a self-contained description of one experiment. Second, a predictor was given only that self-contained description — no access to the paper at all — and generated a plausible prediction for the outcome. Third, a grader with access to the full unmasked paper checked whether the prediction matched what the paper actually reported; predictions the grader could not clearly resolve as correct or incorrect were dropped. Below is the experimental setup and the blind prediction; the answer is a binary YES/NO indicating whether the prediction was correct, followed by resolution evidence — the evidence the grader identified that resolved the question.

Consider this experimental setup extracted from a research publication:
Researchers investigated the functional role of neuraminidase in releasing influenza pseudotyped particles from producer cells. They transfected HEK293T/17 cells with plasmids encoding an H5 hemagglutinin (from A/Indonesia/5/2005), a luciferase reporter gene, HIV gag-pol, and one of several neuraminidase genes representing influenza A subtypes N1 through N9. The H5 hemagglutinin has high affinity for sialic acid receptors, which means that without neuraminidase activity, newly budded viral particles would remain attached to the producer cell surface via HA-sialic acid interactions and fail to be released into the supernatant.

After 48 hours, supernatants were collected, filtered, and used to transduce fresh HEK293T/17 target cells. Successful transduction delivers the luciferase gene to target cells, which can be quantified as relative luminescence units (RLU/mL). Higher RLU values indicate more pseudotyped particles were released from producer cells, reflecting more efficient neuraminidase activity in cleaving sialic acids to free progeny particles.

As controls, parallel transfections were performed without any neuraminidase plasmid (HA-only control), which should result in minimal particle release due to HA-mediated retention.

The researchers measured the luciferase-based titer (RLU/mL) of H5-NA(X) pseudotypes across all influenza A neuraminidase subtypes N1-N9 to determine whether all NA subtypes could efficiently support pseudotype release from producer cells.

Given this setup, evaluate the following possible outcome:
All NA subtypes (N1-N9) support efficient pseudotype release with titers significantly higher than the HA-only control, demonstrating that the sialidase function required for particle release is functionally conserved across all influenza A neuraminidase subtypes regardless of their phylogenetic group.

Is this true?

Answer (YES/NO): NO